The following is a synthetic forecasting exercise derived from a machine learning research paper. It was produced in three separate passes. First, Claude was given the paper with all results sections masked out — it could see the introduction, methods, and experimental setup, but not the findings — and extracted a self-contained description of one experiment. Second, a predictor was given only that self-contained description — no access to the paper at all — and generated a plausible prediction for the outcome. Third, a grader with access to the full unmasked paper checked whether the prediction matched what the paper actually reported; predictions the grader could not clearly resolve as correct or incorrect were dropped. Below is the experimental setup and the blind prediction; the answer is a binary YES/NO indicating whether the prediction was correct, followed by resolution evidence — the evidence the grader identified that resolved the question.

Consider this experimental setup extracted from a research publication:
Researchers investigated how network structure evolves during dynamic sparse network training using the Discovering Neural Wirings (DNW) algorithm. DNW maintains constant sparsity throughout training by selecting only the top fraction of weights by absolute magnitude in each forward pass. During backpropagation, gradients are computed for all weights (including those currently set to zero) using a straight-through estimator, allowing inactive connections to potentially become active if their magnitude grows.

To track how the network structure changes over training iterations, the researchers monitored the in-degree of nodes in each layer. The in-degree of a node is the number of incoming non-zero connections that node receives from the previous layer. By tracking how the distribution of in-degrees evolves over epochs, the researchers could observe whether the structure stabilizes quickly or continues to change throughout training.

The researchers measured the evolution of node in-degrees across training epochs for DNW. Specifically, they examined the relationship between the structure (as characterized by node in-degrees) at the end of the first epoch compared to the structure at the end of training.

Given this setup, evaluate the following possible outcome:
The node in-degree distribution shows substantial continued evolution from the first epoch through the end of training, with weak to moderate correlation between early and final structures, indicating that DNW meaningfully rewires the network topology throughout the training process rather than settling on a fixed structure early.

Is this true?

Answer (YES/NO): NO